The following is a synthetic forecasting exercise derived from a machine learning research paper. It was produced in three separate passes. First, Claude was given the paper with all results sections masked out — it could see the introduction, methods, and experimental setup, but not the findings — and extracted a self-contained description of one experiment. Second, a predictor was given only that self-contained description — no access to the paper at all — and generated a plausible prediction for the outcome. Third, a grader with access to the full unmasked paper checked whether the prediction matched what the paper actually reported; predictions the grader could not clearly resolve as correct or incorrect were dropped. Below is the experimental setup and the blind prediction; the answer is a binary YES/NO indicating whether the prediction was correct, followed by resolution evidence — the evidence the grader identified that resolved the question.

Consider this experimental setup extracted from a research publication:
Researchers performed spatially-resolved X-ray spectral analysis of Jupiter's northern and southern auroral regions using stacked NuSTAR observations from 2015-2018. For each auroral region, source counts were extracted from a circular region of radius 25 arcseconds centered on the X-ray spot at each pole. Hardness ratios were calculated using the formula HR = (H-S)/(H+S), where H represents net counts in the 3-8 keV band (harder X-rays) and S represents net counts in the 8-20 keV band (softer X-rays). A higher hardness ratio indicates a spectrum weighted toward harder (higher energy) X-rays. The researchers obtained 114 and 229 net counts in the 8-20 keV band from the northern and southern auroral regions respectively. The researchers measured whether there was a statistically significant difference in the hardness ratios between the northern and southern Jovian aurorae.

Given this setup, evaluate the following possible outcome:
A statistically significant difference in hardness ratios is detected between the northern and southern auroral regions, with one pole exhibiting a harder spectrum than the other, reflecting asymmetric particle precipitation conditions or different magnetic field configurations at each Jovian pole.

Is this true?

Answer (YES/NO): NO